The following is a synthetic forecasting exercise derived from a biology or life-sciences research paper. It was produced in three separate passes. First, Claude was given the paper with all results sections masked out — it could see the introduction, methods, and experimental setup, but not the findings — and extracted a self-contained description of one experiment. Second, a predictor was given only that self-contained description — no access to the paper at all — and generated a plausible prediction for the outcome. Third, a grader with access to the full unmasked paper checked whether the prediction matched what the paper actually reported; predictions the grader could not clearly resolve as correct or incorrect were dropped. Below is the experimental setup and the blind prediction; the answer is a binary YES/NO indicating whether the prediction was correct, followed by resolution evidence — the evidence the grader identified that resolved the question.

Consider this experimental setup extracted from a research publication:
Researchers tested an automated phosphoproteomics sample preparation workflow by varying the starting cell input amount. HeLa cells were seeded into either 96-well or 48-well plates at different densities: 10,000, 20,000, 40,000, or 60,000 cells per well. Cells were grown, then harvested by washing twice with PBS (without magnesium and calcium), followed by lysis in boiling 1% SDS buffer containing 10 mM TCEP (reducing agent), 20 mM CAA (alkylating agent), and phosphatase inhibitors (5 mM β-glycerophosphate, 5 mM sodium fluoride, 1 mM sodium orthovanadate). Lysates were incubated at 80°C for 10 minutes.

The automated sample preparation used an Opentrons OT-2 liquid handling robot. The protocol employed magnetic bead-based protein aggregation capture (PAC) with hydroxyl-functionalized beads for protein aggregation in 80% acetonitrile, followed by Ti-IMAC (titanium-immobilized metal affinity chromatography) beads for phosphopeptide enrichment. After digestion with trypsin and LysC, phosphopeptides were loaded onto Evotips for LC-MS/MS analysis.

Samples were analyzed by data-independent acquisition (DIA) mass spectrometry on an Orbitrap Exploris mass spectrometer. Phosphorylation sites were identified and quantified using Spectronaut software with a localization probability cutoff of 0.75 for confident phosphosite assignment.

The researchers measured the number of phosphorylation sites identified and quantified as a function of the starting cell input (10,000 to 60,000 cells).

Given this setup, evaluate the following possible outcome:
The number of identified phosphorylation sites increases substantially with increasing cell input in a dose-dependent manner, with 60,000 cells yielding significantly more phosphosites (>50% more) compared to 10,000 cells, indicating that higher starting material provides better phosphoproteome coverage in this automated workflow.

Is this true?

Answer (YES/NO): NO